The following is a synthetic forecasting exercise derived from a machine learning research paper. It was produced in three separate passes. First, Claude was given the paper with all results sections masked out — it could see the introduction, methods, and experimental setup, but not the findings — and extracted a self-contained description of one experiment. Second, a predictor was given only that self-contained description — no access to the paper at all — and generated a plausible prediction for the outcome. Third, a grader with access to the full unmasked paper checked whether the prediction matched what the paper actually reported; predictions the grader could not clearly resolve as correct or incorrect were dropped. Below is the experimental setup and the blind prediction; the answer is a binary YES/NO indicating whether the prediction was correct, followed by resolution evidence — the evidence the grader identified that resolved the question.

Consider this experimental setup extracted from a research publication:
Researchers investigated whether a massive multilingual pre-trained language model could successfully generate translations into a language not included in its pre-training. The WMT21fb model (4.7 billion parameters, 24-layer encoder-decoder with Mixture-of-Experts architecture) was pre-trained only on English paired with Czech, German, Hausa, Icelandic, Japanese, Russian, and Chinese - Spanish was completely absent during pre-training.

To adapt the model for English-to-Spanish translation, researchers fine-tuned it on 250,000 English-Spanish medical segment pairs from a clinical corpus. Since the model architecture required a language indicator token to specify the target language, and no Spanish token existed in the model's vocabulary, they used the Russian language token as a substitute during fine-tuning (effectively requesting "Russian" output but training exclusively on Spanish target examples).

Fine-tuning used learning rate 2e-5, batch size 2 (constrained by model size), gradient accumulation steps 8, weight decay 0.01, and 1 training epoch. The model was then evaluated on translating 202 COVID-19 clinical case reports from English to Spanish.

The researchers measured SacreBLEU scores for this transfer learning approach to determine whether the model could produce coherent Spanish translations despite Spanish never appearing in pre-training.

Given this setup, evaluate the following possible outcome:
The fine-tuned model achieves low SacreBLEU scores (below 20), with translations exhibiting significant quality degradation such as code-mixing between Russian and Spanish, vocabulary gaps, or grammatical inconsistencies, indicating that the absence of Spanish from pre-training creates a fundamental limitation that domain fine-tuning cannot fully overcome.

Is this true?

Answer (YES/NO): NO